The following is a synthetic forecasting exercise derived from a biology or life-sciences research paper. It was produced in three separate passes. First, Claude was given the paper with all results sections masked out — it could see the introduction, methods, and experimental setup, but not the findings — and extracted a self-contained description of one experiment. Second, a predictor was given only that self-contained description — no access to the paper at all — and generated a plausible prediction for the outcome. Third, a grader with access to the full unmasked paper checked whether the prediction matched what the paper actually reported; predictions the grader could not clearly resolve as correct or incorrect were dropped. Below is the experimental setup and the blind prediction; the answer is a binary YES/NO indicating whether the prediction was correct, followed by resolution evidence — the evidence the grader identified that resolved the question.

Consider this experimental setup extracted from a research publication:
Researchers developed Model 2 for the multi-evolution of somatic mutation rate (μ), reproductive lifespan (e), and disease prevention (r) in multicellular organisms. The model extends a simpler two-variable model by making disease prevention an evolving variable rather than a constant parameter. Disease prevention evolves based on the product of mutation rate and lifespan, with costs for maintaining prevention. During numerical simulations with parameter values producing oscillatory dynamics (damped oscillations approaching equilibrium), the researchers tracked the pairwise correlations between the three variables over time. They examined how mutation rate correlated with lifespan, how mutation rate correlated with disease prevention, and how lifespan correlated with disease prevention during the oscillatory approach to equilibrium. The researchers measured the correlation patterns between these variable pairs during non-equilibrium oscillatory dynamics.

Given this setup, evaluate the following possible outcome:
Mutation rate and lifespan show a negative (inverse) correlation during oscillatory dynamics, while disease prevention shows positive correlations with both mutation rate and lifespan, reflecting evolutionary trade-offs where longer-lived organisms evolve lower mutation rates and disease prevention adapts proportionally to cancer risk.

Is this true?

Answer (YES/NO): NO